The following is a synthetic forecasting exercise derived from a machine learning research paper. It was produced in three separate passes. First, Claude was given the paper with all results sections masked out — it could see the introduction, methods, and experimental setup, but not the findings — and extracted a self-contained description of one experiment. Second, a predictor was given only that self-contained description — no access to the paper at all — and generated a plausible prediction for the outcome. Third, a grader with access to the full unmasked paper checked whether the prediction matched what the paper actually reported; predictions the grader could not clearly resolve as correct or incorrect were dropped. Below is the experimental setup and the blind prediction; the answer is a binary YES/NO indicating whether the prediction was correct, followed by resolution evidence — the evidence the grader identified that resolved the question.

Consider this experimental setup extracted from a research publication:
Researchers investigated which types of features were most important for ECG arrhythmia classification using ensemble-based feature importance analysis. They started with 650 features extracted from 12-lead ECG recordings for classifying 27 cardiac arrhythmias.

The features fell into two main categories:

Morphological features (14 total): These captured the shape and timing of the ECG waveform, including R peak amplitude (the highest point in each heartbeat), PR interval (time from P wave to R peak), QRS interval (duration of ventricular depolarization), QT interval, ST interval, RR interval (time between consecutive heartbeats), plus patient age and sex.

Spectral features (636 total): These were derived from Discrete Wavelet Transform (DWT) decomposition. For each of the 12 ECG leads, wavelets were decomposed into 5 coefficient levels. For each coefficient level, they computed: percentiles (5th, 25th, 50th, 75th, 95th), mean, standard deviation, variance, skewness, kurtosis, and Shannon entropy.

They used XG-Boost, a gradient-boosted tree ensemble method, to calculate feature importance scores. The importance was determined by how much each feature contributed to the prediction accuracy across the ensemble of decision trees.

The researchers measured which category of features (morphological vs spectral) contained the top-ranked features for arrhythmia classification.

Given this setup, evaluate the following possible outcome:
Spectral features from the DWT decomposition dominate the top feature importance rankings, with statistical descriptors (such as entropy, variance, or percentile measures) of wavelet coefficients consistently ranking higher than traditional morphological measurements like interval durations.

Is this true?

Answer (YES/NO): YES